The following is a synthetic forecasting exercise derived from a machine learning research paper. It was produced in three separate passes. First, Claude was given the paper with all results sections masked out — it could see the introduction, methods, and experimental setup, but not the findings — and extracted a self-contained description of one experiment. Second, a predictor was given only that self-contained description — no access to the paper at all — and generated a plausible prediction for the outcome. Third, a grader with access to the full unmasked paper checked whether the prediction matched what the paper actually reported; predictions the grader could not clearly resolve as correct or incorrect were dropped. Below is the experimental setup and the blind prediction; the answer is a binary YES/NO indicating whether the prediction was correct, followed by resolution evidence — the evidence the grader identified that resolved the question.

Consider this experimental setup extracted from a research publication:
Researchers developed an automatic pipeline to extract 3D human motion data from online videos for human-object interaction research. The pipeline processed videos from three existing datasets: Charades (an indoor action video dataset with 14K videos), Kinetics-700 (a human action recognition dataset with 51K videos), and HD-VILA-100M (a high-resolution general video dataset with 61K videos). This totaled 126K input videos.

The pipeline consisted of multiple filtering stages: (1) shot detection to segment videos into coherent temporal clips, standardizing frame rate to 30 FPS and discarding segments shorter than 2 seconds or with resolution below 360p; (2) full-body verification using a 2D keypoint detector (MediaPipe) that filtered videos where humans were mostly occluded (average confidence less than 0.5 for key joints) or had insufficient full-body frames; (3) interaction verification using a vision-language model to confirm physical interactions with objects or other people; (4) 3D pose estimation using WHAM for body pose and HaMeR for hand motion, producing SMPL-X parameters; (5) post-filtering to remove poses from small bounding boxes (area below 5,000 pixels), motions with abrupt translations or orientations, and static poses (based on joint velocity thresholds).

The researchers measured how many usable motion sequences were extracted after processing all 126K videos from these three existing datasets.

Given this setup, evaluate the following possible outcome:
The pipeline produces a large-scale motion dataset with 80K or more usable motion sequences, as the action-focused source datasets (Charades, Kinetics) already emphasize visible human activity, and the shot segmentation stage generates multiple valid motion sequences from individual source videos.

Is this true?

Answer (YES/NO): NO